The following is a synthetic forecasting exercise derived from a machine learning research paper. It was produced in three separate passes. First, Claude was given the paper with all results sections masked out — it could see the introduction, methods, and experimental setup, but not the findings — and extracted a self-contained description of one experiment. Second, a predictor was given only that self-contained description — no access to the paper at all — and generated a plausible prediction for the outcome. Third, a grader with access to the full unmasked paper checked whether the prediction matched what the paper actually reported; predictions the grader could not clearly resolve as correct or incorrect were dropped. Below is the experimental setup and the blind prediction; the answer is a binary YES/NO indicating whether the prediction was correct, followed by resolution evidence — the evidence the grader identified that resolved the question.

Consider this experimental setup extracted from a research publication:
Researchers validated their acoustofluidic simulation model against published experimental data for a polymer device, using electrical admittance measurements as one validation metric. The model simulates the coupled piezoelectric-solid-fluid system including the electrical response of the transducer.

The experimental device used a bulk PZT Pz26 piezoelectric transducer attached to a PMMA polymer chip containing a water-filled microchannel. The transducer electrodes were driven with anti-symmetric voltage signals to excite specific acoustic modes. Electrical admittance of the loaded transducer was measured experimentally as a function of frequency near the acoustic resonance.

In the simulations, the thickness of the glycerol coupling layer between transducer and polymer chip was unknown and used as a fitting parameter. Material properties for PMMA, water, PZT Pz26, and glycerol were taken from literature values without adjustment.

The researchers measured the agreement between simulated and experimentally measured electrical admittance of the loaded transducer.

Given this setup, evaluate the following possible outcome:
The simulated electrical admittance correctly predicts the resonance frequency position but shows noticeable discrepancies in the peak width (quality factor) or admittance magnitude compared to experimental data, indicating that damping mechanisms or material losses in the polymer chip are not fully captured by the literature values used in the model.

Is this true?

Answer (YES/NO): NO